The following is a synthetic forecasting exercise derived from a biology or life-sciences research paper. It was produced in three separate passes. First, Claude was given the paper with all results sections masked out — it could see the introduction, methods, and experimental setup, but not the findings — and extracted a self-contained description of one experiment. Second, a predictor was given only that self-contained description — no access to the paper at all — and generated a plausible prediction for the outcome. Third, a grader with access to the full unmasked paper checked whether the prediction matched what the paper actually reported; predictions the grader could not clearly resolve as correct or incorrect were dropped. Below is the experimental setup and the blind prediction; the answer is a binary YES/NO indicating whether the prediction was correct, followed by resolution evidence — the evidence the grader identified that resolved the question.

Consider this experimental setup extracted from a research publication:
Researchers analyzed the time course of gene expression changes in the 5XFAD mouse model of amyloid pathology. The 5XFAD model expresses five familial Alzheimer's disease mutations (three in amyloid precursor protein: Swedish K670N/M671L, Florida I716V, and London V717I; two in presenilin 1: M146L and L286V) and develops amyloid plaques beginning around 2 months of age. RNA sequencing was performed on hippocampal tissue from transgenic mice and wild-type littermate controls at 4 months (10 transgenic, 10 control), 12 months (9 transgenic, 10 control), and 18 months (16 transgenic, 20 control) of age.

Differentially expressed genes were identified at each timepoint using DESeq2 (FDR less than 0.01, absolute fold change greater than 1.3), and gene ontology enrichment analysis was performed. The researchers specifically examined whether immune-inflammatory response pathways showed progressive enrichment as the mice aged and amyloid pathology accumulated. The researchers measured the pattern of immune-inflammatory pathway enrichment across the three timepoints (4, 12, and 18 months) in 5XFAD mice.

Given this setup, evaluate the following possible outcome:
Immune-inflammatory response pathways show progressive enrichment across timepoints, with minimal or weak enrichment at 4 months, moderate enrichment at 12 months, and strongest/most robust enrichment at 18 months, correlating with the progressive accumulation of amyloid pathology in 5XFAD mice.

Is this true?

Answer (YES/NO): NO